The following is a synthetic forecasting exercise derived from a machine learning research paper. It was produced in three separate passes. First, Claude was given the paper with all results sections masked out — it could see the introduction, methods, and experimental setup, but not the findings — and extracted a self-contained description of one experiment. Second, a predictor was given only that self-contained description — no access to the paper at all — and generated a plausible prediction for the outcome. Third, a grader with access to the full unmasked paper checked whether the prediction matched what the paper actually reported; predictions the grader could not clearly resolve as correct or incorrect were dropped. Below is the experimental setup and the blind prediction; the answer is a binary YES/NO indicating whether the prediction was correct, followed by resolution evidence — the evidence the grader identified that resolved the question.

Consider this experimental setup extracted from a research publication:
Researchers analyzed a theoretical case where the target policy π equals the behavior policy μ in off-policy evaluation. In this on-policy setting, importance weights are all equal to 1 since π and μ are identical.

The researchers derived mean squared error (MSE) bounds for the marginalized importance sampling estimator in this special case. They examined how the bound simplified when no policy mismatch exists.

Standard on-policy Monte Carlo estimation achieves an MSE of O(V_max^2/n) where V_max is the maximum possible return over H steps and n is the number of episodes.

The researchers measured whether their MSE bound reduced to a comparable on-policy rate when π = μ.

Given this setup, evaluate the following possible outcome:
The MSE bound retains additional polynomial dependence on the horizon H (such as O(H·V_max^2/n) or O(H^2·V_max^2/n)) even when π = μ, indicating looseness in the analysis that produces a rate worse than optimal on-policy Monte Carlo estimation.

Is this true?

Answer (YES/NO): NO